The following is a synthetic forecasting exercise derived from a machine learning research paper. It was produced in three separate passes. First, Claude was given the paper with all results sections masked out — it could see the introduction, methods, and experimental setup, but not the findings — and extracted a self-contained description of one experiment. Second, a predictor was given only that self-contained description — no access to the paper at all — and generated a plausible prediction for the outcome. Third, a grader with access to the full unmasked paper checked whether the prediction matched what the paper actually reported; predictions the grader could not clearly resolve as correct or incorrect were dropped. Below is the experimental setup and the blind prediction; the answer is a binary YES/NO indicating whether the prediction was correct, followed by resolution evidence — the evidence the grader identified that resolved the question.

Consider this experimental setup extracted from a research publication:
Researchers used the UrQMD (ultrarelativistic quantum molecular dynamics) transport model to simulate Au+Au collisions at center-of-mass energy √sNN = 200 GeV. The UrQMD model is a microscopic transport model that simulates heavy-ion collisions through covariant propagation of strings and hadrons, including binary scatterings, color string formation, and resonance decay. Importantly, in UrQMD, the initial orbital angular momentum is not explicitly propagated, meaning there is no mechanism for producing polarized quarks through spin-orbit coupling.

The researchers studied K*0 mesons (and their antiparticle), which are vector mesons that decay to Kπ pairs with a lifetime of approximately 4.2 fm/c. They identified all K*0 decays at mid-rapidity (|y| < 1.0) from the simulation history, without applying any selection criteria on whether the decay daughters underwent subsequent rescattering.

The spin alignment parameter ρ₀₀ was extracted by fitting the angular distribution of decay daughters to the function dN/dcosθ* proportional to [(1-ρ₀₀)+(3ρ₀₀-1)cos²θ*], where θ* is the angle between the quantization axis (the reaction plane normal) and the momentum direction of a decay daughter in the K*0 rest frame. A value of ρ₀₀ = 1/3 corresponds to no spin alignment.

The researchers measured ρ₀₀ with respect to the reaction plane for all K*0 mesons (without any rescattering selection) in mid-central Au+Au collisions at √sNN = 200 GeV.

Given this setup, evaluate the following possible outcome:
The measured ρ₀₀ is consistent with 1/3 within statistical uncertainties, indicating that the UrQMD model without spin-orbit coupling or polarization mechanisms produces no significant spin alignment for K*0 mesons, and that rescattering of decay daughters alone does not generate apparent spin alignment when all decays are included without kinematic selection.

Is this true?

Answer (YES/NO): YES